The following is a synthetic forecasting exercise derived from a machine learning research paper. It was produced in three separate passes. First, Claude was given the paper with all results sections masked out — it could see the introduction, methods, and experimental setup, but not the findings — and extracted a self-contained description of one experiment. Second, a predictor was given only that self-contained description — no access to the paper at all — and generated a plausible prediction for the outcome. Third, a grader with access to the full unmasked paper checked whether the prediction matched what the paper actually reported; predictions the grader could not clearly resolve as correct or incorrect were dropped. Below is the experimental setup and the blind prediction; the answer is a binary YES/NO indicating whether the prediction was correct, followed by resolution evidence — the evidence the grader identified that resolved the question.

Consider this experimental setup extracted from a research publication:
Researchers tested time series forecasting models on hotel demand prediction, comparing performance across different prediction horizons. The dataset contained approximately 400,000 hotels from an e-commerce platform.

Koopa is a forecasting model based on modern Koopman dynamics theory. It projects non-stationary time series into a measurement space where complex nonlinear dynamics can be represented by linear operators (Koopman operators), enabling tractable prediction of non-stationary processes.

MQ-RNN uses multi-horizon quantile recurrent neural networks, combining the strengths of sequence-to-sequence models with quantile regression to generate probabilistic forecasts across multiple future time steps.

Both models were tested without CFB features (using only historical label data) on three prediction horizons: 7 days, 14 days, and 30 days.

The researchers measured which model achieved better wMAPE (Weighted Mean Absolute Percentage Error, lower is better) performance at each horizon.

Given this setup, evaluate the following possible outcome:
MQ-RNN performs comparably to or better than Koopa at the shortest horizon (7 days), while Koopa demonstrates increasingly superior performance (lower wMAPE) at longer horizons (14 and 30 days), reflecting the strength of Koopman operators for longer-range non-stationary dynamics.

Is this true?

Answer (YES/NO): NO